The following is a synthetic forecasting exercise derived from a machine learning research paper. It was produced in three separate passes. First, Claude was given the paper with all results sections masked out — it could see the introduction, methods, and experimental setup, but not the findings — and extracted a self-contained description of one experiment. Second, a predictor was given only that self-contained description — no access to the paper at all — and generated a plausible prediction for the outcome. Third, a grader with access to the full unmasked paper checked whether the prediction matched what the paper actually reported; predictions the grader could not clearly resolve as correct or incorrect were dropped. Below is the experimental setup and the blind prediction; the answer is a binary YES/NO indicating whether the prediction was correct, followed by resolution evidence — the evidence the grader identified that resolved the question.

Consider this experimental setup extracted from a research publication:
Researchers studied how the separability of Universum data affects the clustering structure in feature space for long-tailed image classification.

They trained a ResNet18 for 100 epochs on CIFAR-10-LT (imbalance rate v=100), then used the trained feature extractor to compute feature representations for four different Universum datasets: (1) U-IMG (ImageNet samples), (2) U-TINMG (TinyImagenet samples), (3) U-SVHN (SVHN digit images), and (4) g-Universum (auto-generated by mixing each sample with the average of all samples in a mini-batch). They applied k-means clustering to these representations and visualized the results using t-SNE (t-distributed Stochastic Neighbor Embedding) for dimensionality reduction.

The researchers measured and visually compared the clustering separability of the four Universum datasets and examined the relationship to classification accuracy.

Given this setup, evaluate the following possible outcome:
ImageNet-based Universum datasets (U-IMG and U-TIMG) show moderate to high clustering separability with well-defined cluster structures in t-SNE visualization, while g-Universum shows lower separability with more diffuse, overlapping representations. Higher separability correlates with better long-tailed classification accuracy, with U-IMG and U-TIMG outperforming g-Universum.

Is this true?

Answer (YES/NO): NO